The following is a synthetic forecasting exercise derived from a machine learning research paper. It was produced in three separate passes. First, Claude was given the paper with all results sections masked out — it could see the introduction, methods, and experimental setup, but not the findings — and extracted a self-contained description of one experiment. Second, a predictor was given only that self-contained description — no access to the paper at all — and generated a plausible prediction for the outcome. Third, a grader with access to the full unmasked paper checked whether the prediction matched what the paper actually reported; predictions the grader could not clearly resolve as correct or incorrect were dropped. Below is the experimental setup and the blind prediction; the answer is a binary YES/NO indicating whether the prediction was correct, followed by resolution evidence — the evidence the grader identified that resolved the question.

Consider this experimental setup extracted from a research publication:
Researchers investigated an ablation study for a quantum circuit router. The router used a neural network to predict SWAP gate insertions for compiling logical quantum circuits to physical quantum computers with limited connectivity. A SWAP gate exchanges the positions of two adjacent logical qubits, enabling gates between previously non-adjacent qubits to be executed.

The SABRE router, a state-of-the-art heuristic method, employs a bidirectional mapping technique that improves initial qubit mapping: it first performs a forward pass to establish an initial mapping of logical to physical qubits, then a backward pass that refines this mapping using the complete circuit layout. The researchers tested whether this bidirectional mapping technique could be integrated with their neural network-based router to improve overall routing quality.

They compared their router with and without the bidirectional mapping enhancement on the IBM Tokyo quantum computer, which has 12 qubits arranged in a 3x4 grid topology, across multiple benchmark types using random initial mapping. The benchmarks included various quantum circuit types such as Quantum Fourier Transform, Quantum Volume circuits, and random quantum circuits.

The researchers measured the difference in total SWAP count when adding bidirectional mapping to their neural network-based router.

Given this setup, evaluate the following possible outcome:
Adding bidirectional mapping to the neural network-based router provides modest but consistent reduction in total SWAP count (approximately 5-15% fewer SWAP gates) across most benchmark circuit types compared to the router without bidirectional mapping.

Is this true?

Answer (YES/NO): NO